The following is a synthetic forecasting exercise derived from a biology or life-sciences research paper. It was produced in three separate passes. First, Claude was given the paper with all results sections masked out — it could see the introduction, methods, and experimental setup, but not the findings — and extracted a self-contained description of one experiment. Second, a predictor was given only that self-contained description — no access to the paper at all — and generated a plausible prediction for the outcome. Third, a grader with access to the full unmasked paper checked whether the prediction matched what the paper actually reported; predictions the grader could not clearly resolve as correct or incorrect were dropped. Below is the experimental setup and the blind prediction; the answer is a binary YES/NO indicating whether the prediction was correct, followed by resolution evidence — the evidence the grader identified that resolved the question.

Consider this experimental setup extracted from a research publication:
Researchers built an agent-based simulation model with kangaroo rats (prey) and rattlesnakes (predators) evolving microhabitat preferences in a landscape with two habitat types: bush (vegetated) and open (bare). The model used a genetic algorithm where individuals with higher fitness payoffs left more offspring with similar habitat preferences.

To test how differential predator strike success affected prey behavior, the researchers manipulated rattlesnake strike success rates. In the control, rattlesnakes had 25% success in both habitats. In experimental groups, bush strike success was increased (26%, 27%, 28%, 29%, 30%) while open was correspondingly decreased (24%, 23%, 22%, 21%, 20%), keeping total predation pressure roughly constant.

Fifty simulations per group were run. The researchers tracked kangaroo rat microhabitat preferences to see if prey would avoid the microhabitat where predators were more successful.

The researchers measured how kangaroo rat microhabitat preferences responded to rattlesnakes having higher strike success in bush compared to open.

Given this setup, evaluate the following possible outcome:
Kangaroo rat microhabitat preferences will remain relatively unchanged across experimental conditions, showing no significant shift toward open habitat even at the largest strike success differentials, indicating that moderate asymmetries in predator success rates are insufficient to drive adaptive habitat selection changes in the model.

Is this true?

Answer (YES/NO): NO